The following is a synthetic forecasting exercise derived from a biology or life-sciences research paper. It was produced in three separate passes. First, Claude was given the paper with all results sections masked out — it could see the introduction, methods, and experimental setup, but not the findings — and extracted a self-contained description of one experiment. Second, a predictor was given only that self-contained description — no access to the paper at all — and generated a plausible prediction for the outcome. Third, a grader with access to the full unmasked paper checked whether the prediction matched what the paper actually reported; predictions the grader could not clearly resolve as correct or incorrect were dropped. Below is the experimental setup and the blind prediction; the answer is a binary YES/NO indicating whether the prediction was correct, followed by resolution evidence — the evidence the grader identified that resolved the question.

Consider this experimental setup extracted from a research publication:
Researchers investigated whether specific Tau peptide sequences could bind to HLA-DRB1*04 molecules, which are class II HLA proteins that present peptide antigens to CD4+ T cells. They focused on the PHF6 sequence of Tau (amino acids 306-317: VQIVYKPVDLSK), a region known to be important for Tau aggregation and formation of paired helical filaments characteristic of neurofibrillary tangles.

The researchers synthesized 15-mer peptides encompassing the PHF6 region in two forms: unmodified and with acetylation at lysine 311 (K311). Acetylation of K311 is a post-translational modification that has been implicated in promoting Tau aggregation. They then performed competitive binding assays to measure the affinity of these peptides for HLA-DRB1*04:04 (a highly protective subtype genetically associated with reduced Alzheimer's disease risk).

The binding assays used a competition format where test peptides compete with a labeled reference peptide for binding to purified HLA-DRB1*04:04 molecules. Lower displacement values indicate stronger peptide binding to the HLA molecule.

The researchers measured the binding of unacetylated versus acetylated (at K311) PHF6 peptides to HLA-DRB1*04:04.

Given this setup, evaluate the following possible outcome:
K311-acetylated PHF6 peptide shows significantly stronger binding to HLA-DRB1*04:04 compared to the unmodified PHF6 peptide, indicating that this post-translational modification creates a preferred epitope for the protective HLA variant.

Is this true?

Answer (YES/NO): YES